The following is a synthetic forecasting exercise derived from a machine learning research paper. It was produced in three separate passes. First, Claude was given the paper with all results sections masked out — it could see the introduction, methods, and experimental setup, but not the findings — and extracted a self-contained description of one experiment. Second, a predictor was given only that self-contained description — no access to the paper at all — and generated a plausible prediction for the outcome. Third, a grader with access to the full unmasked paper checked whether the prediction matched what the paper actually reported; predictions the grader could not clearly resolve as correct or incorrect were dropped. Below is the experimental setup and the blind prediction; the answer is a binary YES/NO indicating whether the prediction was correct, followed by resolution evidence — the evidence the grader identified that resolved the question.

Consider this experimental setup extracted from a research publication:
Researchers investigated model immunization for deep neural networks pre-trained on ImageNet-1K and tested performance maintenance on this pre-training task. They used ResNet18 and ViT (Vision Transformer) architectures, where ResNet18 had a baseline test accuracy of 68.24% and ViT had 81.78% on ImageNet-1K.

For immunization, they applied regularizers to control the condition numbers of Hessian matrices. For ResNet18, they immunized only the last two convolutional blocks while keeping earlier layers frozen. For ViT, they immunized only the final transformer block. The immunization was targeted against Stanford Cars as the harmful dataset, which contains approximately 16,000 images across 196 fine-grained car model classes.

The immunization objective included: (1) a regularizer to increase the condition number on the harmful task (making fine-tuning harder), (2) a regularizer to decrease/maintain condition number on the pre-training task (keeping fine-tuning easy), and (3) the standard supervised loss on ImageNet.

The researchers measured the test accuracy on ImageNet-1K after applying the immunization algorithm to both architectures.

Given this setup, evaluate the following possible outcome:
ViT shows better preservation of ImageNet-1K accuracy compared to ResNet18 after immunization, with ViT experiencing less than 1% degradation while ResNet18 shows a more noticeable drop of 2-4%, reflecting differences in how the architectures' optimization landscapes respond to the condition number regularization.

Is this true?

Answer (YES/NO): NO